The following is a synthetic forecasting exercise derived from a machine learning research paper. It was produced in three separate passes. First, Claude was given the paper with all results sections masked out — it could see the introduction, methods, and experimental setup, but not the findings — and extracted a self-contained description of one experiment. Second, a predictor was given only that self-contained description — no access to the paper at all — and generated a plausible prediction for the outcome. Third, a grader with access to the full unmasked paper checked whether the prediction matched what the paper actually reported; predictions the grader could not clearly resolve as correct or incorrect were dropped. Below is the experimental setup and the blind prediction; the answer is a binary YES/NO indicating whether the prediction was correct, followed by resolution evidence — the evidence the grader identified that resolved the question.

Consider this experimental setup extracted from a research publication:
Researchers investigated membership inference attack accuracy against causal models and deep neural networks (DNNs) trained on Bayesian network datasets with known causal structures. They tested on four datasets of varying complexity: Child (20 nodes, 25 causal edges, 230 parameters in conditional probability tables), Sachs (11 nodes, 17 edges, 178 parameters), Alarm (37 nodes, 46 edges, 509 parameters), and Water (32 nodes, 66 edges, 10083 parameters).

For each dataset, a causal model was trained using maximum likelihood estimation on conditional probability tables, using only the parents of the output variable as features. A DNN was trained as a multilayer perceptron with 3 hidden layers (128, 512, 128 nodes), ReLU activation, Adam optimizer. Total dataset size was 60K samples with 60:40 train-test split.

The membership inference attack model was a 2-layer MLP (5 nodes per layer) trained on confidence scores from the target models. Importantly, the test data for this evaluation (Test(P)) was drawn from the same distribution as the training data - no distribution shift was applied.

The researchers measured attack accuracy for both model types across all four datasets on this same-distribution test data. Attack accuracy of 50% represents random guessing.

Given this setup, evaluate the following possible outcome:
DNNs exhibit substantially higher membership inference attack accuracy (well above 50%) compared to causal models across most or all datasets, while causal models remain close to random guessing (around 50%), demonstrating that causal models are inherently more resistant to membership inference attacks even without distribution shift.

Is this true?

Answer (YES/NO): NO